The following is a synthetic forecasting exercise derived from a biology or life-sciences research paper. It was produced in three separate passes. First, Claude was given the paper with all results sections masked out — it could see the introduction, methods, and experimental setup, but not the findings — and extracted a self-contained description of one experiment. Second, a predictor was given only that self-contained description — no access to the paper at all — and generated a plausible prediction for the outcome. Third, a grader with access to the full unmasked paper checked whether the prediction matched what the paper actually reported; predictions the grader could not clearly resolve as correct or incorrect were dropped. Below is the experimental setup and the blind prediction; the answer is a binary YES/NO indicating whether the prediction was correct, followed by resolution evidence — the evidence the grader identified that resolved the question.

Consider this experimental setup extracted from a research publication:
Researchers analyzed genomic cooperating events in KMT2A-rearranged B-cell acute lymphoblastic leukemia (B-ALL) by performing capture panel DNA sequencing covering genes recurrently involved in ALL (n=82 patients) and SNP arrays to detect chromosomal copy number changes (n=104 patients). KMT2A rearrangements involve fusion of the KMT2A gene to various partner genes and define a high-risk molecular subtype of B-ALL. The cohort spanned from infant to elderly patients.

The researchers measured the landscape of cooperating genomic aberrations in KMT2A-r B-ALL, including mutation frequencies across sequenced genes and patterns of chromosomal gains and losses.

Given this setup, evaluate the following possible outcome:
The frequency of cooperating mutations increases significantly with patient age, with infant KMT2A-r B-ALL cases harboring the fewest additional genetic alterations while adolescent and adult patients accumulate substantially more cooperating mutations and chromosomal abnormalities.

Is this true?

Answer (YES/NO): NO